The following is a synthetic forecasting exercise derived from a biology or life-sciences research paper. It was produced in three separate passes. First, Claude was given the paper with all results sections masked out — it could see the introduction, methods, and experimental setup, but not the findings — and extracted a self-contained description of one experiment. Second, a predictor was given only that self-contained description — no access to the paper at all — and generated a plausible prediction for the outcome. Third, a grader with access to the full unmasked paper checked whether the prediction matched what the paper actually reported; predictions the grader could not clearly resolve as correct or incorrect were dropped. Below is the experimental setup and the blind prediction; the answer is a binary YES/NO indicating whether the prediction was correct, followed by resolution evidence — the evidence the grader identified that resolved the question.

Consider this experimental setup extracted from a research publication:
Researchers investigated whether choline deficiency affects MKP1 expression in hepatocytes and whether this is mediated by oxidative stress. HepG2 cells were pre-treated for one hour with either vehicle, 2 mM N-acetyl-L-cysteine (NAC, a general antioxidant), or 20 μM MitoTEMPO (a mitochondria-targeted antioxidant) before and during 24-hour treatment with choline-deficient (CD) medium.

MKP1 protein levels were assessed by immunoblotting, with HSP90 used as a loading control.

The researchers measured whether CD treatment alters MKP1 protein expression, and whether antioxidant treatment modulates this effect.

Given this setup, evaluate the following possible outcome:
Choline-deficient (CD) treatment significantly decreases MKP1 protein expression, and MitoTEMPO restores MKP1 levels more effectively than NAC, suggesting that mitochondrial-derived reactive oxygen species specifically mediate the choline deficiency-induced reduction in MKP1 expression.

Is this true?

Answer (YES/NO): NO